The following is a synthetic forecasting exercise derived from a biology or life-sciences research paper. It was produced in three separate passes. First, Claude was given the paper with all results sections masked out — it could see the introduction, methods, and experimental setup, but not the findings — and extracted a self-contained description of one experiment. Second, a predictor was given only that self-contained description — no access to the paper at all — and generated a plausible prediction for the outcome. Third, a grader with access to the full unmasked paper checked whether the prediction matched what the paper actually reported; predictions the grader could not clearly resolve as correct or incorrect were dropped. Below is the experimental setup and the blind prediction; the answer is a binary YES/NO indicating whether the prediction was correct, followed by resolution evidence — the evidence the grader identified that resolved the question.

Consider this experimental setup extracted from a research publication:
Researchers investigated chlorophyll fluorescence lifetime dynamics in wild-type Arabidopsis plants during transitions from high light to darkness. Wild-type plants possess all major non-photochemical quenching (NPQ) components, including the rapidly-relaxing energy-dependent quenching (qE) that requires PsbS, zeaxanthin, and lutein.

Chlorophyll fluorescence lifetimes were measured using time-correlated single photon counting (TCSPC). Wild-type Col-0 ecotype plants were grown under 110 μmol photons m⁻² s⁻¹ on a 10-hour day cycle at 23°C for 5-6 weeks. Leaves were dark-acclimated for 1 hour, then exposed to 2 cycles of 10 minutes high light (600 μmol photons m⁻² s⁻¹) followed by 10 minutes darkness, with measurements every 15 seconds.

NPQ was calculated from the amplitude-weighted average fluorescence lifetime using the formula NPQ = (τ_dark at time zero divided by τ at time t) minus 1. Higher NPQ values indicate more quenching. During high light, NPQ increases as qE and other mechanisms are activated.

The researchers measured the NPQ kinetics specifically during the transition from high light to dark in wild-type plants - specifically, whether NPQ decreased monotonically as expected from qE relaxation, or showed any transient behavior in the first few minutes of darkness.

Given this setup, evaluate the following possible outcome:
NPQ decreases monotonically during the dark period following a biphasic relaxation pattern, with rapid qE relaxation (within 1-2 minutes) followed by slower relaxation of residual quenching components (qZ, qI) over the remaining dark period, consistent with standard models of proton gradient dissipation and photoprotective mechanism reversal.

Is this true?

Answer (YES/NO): NO